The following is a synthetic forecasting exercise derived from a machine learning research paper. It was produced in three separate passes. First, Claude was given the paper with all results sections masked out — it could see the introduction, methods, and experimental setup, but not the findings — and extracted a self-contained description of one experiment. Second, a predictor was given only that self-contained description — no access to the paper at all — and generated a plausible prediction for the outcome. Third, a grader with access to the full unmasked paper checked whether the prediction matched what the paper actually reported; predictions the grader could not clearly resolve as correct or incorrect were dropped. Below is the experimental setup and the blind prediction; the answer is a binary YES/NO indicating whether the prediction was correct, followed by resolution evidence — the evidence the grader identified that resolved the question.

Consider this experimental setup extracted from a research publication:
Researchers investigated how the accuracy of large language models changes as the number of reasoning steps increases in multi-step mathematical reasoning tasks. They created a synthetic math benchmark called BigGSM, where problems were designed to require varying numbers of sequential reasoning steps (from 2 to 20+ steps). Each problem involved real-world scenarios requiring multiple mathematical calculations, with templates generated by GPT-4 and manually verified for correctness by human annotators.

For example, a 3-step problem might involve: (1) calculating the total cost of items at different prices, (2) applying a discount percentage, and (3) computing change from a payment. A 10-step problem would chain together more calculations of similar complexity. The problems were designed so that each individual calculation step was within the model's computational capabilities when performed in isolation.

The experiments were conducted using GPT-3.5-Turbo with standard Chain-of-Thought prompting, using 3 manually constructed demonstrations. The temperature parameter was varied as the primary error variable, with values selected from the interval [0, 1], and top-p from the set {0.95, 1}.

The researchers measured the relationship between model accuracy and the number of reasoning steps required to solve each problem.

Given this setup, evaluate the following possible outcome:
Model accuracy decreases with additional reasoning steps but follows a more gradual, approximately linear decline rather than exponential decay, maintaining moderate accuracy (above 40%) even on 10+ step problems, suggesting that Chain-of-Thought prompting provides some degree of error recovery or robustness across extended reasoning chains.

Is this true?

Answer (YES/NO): NO